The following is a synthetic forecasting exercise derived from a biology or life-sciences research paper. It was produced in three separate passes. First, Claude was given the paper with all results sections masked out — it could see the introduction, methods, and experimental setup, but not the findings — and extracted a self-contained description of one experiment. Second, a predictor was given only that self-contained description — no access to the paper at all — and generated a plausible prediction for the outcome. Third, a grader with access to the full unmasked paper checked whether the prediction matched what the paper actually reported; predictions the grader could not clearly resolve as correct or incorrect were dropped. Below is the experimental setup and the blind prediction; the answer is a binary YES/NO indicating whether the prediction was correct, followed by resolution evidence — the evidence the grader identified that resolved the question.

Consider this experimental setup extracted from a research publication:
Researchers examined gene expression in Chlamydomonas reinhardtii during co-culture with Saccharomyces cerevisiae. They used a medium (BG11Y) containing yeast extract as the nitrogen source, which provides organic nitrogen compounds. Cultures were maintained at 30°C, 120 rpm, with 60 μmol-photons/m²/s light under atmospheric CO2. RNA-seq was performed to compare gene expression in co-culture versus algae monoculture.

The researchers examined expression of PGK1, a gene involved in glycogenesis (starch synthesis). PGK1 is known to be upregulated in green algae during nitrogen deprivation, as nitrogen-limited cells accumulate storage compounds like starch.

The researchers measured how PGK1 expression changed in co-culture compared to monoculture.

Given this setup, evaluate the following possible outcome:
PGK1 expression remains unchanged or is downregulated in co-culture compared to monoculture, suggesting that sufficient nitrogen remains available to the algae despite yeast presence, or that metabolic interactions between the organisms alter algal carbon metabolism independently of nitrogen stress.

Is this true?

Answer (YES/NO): YES